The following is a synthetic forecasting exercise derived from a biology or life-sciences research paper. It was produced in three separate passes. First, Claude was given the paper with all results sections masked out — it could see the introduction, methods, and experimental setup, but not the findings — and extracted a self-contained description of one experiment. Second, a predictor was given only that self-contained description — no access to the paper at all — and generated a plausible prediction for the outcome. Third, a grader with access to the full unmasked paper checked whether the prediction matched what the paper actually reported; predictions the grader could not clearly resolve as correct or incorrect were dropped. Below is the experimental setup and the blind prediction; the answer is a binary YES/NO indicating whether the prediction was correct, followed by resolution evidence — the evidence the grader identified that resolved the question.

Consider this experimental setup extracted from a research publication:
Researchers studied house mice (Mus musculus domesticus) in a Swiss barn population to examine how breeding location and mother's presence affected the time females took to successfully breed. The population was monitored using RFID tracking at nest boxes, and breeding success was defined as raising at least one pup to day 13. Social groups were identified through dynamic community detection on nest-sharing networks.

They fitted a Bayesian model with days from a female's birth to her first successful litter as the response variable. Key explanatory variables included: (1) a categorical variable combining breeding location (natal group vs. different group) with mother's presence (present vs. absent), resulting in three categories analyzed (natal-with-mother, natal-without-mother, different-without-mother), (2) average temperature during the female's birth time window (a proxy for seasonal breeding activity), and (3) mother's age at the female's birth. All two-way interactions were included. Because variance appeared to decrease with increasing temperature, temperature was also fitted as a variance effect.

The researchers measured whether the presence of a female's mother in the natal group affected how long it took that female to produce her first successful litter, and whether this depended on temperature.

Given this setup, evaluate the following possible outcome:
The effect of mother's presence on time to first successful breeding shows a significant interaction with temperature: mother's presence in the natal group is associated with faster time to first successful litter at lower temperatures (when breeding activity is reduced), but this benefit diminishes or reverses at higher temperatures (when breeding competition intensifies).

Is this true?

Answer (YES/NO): NO